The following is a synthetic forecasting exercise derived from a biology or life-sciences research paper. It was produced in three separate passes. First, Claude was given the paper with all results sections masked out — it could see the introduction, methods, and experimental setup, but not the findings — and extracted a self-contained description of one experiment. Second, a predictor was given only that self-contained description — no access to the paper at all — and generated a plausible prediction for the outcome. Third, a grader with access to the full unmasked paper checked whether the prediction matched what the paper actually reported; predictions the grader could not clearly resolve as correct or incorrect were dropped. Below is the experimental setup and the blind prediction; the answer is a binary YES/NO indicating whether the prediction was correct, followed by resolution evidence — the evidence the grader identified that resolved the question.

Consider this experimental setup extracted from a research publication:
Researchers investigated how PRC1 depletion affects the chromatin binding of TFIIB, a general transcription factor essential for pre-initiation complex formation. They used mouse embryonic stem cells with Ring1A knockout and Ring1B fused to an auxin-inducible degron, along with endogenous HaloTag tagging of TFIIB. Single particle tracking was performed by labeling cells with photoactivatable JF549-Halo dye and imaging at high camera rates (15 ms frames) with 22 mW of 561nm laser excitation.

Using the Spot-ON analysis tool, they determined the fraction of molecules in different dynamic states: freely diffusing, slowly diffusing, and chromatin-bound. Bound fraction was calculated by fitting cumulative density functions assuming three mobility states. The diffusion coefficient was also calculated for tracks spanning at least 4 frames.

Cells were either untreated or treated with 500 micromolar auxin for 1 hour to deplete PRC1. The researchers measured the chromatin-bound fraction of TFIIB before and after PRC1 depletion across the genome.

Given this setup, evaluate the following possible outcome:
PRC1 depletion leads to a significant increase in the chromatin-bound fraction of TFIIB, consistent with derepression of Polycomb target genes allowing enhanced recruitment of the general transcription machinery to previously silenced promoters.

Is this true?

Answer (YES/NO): NO